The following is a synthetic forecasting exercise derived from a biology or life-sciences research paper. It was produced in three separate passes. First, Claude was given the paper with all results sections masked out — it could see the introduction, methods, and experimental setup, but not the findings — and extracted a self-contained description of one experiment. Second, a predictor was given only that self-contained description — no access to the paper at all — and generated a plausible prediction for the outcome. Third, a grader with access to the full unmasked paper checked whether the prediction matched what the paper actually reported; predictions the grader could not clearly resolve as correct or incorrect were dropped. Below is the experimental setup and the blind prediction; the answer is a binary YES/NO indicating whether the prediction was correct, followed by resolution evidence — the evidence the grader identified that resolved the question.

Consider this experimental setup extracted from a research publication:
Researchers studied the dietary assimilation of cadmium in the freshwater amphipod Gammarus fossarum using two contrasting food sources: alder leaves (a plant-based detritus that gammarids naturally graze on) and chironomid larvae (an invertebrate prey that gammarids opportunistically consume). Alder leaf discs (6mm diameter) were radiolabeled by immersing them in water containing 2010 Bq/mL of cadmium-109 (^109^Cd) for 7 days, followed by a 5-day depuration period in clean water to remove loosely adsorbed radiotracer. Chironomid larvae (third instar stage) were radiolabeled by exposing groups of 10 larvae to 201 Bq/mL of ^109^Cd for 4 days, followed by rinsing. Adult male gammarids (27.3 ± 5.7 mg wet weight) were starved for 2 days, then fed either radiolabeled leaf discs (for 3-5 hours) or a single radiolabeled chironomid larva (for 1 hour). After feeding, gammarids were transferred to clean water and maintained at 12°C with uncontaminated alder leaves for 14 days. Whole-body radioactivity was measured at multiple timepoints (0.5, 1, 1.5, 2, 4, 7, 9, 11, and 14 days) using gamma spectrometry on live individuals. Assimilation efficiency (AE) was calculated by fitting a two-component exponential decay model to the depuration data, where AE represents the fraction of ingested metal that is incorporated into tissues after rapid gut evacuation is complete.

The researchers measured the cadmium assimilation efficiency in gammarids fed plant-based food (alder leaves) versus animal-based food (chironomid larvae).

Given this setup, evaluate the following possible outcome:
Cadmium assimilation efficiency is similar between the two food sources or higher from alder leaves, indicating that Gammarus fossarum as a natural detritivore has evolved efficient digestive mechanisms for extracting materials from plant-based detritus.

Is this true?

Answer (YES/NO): YES